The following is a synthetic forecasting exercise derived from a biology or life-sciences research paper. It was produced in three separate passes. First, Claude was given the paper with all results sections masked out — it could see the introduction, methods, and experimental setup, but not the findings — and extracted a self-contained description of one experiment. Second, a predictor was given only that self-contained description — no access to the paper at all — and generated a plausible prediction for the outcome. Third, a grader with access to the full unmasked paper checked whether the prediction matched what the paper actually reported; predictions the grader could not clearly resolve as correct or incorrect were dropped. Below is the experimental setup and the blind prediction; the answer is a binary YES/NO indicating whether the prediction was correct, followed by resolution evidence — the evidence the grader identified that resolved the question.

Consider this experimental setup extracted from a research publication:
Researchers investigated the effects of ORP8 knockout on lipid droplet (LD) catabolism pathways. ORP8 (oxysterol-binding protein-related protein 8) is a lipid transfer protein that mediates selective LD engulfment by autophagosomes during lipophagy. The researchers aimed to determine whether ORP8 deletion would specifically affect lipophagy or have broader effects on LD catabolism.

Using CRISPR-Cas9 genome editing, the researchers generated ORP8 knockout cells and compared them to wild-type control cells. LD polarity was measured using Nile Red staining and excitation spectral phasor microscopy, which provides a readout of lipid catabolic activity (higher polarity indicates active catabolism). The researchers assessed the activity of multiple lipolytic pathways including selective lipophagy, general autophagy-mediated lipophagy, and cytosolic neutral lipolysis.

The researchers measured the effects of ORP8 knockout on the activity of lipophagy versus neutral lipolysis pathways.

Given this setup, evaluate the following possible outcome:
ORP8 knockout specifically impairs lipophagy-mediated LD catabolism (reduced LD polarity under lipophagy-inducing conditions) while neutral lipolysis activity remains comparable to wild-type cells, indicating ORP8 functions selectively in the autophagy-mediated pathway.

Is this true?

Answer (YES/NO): NO